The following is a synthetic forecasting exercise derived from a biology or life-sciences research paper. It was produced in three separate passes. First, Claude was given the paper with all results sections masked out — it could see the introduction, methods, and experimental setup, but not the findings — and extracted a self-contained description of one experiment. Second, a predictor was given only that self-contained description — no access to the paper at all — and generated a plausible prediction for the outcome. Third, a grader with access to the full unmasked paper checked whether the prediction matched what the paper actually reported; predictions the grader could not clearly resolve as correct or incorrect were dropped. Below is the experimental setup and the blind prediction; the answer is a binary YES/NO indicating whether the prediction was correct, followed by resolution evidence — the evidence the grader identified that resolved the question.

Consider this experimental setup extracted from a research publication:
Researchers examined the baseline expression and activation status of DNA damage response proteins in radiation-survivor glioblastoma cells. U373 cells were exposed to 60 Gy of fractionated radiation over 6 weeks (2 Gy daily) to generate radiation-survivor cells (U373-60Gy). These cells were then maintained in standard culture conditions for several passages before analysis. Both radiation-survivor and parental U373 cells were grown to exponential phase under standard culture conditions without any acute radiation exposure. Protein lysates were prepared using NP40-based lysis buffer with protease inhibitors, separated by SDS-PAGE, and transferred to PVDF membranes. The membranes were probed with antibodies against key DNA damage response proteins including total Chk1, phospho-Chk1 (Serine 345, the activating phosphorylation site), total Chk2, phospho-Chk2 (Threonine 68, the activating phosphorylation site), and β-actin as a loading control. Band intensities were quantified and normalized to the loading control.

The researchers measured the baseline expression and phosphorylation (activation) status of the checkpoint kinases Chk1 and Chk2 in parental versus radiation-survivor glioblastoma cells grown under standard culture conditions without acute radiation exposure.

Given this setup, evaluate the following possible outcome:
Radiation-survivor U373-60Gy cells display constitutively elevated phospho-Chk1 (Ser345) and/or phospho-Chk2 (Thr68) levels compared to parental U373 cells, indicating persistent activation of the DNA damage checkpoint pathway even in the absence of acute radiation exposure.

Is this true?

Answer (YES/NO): YES